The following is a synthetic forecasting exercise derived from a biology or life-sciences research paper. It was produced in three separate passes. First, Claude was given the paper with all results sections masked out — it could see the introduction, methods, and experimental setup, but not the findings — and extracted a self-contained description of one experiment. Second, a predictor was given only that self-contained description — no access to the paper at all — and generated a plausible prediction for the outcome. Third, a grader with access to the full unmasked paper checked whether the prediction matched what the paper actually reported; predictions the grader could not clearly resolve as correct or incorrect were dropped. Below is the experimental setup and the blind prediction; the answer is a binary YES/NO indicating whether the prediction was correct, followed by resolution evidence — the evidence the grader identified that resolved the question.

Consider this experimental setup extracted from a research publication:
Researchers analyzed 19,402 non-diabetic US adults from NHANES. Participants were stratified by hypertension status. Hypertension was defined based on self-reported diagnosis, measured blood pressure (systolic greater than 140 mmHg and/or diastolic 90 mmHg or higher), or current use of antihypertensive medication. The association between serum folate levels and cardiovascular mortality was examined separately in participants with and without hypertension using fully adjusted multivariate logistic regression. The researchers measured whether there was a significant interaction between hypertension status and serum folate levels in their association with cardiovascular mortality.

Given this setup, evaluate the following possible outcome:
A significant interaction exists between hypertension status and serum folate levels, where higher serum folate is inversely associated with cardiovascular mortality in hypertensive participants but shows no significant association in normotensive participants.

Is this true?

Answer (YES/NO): NO